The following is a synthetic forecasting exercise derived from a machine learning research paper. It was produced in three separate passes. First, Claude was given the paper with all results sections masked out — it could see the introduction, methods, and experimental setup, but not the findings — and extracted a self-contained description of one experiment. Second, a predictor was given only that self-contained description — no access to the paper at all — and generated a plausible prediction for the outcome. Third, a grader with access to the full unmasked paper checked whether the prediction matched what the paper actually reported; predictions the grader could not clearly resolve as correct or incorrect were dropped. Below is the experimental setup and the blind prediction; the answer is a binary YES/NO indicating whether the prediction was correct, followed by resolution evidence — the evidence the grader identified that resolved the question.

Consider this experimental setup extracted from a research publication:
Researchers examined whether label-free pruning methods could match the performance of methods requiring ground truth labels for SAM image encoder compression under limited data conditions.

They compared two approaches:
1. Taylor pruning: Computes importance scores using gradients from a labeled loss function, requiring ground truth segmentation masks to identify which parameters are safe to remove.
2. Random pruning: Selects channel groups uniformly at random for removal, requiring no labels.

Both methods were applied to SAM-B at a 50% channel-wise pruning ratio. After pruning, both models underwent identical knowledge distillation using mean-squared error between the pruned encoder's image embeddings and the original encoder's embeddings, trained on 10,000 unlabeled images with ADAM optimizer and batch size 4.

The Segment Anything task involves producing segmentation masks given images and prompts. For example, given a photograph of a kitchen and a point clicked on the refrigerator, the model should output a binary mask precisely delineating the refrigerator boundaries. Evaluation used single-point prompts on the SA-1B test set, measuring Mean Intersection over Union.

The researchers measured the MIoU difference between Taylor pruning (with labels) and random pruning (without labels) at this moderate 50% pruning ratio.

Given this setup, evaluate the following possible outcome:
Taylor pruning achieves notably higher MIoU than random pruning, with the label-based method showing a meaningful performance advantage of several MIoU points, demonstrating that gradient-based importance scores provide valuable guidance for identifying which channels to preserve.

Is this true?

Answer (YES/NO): NO